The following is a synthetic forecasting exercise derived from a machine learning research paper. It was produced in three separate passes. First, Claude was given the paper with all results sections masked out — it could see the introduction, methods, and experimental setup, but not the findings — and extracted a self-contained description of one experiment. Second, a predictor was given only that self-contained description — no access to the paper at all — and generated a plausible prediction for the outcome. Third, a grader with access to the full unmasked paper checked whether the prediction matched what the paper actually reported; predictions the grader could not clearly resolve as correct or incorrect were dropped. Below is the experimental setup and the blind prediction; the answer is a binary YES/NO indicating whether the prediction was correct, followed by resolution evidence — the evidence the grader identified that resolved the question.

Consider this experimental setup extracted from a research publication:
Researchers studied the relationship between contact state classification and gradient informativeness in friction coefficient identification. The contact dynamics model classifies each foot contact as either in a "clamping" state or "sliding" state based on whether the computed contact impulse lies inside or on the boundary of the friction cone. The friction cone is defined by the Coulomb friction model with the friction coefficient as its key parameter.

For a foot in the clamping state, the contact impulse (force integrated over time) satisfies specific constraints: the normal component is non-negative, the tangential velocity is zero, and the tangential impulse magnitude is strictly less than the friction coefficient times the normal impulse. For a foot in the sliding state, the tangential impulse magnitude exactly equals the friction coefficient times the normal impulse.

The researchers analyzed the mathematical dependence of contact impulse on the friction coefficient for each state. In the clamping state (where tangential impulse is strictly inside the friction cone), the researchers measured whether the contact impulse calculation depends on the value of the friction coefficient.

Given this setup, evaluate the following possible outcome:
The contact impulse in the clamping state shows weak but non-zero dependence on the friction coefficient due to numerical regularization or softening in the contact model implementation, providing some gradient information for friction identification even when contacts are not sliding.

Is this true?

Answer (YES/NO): NO